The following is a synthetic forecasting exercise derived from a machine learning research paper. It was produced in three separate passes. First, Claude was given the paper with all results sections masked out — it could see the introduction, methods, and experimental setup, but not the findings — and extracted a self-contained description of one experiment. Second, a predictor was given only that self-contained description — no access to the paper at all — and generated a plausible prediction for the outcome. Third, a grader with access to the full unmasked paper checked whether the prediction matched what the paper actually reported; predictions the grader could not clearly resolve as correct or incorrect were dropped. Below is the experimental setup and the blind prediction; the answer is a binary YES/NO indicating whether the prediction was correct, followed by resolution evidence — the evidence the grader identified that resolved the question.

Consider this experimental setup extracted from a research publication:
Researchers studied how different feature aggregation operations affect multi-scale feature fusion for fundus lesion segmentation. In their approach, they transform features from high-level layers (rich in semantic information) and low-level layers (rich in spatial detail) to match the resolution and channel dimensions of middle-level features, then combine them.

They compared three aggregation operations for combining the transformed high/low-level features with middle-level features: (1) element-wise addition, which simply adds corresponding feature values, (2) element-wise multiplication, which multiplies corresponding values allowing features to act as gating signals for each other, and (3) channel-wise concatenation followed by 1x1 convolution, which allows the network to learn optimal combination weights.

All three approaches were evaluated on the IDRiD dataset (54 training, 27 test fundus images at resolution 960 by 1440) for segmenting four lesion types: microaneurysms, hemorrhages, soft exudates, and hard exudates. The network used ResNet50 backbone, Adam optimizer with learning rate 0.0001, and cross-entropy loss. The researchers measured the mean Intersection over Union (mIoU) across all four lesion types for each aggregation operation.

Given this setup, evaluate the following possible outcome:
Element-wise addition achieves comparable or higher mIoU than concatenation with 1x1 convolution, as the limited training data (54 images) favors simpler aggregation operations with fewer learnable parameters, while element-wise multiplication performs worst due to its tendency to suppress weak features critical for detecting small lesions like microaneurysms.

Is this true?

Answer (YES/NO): NO